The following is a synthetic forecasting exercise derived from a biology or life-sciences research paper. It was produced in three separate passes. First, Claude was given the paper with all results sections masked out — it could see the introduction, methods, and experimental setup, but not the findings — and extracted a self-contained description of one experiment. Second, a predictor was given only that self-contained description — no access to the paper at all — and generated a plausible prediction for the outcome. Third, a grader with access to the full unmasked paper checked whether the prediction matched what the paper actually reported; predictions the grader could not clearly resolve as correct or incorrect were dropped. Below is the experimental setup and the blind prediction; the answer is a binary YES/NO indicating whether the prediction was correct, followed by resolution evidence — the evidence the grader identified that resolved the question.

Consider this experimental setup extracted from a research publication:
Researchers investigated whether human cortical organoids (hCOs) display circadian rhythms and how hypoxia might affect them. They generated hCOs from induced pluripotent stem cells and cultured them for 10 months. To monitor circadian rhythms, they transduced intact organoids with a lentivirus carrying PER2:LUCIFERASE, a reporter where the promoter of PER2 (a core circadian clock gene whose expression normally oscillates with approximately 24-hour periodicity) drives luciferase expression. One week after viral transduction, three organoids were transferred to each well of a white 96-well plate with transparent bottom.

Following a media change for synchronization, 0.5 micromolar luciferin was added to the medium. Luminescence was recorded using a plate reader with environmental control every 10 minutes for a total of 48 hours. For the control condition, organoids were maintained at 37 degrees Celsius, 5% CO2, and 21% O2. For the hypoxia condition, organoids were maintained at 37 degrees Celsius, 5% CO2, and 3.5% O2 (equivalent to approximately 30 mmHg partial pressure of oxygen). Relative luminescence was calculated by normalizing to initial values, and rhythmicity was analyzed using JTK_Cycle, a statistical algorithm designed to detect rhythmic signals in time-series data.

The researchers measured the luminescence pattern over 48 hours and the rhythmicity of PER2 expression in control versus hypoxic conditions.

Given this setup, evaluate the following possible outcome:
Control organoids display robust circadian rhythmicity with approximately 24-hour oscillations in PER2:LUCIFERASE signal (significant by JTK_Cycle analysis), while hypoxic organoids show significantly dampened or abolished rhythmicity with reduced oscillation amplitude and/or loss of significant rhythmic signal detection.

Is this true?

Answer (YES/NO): YES